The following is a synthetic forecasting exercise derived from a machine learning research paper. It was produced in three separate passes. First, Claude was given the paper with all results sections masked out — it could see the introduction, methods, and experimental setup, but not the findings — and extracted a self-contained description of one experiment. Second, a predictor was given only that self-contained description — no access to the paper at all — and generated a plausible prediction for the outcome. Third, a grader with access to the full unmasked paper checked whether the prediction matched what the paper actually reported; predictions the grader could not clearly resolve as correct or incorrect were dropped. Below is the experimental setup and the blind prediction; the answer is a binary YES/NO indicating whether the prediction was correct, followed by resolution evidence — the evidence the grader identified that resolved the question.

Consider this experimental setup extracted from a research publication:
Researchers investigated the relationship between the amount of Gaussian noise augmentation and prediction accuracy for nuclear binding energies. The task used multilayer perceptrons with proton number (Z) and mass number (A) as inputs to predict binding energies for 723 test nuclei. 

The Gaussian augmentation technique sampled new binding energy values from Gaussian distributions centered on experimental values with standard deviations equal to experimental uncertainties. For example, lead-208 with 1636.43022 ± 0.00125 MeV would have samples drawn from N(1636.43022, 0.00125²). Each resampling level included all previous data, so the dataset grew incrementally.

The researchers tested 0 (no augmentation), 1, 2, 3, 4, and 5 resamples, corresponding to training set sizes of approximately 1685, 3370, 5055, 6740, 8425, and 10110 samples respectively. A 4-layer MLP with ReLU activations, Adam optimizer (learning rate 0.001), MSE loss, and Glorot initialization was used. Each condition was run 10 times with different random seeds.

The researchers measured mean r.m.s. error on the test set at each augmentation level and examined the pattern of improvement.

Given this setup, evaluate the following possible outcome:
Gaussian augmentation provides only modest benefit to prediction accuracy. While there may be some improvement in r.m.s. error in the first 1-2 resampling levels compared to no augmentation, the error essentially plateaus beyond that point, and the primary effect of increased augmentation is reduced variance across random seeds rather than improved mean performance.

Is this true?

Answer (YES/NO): NO